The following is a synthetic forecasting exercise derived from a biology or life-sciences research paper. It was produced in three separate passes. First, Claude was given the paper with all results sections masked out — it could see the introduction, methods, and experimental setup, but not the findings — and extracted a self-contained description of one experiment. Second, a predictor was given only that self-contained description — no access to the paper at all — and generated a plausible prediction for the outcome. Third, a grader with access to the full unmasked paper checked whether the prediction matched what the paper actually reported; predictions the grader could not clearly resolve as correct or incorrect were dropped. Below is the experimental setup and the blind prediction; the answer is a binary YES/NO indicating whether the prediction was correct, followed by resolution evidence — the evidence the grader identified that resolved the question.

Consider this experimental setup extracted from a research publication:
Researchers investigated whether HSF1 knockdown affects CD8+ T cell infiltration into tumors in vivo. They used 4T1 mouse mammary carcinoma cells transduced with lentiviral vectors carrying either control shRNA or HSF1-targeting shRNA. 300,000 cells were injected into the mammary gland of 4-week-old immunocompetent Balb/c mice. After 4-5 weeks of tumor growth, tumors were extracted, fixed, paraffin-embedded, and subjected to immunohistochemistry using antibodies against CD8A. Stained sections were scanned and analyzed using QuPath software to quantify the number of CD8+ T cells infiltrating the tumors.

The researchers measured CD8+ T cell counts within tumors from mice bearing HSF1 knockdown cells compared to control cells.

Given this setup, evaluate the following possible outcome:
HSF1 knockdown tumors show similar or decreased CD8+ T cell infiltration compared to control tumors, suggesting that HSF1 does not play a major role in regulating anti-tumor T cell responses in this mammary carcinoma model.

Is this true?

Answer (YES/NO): NO